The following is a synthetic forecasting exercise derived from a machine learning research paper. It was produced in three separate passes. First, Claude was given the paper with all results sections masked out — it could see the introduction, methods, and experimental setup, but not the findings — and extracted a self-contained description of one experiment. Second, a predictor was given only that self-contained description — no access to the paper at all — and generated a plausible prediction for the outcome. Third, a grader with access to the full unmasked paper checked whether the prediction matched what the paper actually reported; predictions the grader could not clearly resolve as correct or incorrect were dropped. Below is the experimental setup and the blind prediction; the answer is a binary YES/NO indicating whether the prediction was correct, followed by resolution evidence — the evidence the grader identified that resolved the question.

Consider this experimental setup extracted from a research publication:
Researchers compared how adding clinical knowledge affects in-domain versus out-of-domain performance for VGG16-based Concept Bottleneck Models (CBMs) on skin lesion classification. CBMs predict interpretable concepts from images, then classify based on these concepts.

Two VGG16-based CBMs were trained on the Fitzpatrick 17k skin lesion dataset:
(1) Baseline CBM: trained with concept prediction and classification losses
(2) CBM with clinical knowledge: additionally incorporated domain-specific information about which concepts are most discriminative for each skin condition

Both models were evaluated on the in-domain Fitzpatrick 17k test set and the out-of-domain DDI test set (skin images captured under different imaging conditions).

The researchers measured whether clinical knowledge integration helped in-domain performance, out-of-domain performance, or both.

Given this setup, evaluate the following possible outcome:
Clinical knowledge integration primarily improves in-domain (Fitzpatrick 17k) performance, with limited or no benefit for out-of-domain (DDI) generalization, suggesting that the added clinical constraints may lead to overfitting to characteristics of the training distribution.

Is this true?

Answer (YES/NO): YES